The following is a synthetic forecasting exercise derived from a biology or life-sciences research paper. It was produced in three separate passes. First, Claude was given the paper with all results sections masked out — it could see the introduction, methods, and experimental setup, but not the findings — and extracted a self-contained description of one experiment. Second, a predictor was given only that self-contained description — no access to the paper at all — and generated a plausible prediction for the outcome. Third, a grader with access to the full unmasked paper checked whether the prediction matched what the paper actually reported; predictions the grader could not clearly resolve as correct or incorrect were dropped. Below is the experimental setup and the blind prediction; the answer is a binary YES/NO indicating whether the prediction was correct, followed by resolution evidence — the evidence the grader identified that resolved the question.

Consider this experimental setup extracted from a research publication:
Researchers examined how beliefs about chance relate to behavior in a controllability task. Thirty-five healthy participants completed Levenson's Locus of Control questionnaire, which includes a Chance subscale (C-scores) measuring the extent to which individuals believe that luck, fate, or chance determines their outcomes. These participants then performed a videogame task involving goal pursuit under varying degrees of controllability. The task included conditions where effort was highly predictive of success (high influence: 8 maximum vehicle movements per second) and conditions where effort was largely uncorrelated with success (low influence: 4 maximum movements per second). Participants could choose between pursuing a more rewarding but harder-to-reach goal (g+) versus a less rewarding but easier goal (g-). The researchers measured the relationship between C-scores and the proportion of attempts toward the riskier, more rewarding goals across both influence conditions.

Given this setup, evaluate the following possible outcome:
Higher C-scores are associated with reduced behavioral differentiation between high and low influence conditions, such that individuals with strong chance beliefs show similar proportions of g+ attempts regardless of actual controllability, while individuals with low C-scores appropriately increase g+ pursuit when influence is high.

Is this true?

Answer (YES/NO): NO